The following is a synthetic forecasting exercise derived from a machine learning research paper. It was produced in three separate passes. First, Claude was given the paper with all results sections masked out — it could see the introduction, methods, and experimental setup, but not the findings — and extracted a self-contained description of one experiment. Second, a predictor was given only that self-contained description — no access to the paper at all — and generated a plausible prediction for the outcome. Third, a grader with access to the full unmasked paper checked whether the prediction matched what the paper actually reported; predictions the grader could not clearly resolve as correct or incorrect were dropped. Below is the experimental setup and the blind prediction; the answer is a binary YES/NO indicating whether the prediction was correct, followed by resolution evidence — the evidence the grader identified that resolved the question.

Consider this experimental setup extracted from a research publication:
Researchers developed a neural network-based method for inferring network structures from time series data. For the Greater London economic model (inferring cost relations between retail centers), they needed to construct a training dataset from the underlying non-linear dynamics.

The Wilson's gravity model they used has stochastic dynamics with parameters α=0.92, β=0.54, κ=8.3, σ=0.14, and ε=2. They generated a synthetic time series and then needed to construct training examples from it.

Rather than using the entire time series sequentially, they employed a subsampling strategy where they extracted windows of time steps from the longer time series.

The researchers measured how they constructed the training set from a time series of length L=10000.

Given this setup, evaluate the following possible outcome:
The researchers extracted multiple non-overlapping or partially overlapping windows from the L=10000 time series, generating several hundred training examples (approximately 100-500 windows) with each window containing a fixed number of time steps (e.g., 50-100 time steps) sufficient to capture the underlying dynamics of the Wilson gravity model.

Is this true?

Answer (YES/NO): NO